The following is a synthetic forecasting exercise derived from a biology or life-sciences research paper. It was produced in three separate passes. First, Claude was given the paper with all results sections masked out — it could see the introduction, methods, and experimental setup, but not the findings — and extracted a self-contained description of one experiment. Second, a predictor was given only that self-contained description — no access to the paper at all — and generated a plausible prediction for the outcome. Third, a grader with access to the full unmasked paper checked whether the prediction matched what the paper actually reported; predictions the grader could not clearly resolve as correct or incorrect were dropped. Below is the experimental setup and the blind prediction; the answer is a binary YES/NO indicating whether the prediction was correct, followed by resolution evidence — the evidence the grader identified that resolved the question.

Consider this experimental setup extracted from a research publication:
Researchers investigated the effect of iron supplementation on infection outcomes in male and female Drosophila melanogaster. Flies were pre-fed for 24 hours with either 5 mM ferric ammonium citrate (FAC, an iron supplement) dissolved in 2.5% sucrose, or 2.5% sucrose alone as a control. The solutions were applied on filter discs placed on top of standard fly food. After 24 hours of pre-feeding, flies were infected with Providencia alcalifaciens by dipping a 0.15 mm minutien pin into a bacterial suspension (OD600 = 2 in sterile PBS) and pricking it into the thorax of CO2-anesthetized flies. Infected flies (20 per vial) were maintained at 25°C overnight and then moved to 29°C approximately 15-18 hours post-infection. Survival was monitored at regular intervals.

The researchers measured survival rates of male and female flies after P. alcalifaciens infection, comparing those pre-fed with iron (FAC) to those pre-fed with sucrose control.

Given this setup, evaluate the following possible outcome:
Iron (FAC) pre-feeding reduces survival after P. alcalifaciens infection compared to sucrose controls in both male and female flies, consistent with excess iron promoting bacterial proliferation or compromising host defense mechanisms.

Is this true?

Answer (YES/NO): NO